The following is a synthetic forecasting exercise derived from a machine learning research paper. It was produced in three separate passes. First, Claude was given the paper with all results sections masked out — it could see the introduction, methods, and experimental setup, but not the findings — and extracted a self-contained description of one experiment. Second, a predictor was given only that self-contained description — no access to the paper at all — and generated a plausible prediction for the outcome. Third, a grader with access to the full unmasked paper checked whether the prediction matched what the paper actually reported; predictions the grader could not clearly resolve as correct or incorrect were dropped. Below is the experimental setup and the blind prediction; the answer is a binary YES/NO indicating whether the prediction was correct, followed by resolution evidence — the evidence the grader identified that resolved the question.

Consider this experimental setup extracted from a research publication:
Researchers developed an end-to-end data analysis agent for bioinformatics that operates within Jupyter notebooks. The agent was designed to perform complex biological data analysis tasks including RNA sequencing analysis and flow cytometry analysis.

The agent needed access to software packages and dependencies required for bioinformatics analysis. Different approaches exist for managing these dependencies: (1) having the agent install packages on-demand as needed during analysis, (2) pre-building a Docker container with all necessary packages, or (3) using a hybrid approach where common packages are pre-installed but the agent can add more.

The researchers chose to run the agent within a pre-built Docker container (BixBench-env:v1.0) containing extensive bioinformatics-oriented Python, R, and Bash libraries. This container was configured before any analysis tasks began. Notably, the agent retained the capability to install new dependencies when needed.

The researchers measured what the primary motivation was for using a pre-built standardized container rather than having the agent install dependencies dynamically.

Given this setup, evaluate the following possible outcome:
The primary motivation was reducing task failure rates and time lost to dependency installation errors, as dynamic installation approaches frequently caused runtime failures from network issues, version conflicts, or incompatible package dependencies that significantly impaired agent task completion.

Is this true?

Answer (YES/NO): NO